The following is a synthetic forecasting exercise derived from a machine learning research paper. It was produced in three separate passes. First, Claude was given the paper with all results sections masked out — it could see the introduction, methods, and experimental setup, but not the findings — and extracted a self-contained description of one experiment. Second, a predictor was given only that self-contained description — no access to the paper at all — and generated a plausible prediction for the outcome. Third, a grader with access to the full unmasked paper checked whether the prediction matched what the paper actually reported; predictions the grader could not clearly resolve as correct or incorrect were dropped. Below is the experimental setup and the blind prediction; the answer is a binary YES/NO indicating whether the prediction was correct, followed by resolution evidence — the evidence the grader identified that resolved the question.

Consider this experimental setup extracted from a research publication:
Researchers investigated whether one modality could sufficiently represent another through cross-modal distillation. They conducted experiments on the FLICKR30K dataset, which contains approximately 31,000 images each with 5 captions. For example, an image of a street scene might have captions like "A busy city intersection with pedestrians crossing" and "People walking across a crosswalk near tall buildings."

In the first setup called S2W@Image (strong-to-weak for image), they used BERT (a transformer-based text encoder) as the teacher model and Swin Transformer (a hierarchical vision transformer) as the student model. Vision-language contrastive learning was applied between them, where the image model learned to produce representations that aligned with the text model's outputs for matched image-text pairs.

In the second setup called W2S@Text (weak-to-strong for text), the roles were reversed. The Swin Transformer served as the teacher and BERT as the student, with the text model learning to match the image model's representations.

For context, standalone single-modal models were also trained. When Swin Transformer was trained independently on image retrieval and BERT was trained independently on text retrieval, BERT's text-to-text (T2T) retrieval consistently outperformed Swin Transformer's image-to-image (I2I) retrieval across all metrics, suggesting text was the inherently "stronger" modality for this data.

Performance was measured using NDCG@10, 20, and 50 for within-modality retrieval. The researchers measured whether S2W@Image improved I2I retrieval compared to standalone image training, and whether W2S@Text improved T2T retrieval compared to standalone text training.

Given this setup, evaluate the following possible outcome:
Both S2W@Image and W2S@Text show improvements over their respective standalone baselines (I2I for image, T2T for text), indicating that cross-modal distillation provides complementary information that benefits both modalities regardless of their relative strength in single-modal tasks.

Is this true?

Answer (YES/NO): NO